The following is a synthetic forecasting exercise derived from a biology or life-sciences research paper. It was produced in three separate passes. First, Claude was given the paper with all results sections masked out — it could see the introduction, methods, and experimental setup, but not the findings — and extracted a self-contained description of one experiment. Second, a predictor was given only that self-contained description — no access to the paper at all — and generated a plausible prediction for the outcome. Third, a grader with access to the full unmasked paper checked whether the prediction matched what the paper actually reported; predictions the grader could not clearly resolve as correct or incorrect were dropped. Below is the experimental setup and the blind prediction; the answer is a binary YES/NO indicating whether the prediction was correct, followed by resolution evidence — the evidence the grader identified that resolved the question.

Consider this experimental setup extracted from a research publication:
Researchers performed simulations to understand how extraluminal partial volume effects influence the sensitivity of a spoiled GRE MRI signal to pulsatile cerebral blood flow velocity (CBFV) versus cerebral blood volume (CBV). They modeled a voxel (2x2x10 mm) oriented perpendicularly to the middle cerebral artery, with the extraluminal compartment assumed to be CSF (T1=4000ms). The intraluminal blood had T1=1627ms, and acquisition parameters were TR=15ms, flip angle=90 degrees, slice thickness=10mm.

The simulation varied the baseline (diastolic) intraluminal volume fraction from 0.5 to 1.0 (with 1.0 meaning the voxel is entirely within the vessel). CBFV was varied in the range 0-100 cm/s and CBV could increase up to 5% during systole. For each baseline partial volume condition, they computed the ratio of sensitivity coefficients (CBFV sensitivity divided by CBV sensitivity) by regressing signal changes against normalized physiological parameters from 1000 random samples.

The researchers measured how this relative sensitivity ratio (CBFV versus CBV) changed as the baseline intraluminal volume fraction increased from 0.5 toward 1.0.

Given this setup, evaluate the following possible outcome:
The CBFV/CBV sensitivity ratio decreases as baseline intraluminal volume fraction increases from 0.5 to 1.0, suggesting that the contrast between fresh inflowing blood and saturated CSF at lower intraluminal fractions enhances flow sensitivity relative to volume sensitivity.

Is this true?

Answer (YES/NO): NO